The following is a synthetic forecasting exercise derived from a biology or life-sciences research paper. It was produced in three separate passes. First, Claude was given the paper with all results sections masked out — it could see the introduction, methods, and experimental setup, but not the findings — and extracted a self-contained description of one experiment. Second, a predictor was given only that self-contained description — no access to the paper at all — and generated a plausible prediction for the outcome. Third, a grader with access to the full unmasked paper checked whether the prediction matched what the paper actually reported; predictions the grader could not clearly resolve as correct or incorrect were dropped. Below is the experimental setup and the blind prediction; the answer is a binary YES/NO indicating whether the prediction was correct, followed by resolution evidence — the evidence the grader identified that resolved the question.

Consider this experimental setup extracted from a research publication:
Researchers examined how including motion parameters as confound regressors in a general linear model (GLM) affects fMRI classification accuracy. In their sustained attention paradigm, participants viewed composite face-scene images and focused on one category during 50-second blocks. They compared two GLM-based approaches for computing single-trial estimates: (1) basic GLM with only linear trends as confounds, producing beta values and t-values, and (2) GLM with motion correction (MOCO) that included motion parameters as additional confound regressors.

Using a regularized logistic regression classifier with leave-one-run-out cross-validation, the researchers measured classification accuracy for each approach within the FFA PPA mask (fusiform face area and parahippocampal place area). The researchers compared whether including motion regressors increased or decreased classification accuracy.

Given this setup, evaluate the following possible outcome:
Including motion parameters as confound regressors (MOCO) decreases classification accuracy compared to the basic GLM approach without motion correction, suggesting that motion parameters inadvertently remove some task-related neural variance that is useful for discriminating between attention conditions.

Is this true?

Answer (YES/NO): YES